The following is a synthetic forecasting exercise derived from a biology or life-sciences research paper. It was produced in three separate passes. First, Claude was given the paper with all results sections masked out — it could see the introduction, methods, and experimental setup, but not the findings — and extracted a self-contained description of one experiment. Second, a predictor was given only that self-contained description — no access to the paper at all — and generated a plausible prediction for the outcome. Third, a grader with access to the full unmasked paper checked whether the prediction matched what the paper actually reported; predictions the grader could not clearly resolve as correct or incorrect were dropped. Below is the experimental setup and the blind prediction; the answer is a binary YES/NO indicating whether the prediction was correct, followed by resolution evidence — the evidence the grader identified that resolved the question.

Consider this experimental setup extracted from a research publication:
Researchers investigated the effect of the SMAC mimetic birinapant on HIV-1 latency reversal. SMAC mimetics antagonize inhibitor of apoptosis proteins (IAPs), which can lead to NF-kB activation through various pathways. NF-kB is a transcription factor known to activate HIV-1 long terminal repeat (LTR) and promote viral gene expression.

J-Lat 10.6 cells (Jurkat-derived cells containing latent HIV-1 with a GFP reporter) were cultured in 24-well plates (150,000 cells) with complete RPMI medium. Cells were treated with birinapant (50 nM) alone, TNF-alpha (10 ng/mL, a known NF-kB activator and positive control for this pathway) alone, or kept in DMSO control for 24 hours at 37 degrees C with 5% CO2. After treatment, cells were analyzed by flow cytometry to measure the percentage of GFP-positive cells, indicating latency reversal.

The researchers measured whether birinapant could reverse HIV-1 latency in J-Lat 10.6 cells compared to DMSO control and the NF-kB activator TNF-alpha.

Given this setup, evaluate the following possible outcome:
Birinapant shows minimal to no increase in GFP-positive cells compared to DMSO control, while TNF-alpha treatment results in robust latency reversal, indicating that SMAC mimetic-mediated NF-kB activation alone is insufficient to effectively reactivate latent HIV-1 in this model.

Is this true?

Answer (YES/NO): NO